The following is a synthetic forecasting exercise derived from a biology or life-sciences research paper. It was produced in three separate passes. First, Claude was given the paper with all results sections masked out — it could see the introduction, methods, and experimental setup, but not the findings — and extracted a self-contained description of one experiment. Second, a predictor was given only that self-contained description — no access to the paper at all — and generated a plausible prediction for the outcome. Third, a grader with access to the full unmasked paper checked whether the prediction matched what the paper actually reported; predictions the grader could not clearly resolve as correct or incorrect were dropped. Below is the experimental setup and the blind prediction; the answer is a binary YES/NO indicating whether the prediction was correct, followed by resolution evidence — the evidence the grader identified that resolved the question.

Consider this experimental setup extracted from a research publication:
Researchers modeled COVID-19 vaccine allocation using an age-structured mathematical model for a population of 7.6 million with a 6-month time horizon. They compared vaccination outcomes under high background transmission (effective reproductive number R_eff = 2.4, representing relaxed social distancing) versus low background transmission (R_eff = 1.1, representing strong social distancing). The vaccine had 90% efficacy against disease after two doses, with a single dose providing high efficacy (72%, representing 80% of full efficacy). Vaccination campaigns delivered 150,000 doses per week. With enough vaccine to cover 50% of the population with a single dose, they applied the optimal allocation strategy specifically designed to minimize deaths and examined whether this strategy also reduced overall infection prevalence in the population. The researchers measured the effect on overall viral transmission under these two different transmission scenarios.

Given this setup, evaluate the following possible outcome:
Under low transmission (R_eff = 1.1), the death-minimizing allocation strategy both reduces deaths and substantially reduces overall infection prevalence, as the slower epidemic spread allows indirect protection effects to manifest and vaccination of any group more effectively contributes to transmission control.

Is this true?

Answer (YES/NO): YES